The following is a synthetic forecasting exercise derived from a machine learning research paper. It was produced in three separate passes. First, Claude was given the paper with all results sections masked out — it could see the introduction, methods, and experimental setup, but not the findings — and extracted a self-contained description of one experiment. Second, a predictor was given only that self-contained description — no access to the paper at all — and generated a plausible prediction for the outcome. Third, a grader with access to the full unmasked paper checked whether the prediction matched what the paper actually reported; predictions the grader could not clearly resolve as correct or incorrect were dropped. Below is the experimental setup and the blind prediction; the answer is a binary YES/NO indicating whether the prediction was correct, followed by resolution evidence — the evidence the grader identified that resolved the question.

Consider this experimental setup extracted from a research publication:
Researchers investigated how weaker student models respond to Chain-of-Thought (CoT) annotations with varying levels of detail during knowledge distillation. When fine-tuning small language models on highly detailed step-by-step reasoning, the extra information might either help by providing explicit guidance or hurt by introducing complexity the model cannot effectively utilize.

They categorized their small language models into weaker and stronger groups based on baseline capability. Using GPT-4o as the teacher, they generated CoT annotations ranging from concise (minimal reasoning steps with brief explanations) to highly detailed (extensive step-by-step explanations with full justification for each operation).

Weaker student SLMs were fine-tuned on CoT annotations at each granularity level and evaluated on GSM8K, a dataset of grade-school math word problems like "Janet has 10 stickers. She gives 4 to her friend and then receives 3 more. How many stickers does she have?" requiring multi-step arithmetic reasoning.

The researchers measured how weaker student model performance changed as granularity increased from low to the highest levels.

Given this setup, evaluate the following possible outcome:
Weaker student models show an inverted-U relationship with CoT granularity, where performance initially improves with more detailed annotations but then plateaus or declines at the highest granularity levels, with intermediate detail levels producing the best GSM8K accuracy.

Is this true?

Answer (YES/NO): YES